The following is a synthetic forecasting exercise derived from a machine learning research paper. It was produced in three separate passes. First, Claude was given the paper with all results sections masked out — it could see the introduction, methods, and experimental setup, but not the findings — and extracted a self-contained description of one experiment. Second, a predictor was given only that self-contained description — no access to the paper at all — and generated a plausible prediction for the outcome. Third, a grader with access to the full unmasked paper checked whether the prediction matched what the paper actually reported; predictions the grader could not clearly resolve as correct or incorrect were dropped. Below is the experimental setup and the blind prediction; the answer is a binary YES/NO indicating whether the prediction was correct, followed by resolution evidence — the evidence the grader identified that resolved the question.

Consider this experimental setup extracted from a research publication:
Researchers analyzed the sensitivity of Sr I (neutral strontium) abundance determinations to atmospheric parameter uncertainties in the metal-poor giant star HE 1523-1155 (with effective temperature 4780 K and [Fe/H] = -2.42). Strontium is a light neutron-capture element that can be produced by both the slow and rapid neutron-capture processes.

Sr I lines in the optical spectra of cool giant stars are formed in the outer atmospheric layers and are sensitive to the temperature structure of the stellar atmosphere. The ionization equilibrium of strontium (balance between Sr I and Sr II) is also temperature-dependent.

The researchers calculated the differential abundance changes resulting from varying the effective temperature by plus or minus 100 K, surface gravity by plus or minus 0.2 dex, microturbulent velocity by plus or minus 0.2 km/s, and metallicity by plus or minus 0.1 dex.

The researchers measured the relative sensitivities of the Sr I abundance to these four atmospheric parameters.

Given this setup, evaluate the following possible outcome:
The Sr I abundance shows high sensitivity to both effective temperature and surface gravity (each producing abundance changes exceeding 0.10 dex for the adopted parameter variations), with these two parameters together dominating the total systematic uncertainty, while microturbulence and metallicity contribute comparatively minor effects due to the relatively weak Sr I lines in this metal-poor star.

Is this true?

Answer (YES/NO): NO